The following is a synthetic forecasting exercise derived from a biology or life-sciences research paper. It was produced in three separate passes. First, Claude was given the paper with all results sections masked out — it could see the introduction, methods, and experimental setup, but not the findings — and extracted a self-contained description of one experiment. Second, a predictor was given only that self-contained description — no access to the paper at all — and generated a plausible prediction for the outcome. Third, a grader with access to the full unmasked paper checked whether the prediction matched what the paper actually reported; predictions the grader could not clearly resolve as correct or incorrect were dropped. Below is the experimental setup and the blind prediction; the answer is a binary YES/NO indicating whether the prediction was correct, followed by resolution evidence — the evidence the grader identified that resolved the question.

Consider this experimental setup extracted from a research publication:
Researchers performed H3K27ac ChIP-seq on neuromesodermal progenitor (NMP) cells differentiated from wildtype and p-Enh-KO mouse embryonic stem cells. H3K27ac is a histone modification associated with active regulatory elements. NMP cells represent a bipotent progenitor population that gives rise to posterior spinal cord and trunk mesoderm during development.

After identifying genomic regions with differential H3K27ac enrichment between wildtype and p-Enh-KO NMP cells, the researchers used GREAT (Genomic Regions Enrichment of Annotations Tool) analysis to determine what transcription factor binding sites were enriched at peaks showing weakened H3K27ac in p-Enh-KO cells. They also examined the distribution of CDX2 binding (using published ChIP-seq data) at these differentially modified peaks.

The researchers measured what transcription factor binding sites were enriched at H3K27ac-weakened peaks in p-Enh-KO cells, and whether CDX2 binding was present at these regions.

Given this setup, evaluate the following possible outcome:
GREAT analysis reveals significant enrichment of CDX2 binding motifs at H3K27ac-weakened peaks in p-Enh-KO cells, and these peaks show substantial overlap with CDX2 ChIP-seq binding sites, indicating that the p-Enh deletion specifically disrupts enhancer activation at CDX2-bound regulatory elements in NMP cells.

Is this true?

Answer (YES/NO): NO